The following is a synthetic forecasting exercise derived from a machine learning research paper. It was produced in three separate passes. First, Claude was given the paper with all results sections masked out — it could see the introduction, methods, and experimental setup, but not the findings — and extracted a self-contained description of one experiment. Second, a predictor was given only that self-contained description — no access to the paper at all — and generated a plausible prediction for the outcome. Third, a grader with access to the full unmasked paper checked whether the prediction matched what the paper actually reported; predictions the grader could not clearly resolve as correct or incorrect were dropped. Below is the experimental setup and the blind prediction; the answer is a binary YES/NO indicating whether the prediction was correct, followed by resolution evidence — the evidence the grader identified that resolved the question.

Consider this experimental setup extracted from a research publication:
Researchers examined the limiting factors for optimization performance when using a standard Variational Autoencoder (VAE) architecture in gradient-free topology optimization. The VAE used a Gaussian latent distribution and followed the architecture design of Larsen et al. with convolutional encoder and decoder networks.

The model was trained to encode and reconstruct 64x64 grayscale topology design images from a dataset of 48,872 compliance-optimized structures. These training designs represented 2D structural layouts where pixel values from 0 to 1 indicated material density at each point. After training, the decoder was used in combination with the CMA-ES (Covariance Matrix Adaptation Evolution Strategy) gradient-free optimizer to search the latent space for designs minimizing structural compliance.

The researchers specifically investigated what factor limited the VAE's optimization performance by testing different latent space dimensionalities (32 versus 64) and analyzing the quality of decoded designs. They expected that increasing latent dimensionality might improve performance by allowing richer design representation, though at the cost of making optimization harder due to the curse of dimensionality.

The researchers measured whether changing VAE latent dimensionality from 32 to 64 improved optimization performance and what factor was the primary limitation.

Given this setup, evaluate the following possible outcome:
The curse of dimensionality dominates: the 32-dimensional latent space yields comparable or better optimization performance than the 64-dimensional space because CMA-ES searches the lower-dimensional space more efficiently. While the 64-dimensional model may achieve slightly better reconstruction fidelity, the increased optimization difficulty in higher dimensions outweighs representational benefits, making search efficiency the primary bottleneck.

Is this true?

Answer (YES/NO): NO